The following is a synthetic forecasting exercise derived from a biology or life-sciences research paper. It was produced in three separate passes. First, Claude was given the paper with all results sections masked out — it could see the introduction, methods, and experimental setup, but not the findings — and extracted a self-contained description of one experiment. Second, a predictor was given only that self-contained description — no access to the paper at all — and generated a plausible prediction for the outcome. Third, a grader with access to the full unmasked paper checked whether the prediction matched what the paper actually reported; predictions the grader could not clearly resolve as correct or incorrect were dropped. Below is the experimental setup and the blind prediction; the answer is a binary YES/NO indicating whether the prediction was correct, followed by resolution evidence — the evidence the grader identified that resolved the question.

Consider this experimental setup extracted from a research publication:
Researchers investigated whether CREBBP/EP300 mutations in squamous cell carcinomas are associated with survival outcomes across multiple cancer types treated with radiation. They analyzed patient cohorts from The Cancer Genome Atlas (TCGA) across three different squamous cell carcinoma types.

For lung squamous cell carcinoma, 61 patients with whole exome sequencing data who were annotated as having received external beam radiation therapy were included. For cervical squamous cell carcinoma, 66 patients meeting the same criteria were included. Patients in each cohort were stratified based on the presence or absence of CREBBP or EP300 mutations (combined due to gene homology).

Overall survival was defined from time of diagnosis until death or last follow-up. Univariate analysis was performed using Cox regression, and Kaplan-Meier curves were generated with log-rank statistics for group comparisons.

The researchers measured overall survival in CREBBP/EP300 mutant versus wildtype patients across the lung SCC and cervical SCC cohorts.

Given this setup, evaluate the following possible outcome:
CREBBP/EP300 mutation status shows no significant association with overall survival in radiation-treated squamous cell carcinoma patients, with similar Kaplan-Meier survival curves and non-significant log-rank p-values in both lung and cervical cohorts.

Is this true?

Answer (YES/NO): NO